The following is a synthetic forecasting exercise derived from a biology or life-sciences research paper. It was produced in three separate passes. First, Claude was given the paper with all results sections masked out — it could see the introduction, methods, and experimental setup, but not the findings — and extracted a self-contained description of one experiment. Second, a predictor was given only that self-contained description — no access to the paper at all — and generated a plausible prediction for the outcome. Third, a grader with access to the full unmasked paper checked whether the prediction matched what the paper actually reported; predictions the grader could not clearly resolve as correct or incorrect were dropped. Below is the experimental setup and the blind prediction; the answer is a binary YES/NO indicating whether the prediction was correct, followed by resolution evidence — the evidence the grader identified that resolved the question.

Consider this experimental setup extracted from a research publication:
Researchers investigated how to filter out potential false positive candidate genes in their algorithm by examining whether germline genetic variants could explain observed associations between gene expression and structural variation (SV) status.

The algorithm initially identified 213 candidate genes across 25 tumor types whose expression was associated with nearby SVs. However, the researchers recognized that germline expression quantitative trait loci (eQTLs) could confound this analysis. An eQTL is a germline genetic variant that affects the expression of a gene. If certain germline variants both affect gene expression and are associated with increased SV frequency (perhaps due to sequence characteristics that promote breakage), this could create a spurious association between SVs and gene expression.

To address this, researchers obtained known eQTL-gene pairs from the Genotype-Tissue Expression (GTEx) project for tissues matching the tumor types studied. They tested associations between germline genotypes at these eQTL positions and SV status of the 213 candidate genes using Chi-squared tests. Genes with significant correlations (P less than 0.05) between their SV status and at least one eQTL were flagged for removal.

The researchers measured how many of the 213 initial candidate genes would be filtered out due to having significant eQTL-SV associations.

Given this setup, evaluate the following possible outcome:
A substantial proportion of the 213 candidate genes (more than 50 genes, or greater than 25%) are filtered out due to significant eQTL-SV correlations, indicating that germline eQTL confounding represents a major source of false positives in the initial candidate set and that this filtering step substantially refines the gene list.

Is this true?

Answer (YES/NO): NO